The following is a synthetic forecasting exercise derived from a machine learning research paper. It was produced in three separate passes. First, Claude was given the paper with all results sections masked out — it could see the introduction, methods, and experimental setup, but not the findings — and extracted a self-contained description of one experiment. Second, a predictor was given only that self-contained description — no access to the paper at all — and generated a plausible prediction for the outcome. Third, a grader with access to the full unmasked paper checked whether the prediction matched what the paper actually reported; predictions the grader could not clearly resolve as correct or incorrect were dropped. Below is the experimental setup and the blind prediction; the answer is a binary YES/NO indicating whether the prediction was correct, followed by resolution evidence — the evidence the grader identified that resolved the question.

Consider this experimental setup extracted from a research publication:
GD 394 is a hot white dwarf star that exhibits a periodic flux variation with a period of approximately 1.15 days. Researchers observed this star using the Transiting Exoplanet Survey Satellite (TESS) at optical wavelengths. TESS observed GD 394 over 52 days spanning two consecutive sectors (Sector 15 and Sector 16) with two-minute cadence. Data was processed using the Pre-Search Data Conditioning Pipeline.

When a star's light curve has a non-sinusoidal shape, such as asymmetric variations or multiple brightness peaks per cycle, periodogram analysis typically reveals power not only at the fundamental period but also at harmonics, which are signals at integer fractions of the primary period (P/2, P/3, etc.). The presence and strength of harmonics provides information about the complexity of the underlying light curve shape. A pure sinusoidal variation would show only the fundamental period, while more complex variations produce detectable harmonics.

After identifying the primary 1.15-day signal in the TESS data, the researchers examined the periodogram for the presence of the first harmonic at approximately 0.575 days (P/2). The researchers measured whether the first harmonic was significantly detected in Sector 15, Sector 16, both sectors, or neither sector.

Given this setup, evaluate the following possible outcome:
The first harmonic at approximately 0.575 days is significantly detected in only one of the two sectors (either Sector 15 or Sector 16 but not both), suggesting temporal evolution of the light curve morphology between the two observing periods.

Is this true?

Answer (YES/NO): YES